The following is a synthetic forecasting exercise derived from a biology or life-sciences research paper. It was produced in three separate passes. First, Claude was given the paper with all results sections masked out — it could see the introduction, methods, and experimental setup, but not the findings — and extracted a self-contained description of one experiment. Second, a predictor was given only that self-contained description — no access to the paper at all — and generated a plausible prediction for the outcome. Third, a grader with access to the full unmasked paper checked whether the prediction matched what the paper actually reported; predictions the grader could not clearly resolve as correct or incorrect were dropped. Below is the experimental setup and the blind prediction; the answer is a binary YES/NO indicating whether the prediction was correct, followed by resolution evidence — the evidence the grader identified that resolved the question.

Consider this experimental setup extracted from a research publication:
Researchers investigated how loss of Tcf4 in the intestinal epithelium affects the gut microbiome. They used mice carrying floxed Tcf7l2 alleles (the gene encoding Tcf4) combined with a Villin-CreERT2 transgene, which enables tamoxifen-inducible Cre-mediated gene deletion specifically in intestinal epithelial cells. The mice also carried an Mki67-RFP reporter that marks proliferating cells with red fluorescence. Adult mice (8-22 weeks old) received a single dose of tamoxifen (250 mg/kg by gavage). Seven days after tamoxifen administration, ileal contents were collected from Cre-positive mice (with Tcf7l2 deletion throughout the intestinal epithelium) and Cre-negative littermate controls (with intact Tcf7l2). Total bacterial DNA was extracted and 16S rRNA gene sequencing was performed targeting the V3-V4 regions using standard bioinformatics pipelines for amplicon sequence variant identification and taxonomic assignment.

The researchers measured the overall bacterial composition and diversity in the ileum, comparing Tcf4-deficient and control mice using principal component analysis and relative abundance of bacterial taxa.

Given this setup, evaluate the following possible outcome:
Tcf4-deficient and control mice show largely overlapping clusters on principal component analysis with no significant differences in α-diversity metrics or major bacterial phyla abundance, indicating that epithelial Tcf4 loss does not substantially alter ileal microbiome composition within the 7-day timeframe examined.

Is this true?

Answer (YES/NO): NO